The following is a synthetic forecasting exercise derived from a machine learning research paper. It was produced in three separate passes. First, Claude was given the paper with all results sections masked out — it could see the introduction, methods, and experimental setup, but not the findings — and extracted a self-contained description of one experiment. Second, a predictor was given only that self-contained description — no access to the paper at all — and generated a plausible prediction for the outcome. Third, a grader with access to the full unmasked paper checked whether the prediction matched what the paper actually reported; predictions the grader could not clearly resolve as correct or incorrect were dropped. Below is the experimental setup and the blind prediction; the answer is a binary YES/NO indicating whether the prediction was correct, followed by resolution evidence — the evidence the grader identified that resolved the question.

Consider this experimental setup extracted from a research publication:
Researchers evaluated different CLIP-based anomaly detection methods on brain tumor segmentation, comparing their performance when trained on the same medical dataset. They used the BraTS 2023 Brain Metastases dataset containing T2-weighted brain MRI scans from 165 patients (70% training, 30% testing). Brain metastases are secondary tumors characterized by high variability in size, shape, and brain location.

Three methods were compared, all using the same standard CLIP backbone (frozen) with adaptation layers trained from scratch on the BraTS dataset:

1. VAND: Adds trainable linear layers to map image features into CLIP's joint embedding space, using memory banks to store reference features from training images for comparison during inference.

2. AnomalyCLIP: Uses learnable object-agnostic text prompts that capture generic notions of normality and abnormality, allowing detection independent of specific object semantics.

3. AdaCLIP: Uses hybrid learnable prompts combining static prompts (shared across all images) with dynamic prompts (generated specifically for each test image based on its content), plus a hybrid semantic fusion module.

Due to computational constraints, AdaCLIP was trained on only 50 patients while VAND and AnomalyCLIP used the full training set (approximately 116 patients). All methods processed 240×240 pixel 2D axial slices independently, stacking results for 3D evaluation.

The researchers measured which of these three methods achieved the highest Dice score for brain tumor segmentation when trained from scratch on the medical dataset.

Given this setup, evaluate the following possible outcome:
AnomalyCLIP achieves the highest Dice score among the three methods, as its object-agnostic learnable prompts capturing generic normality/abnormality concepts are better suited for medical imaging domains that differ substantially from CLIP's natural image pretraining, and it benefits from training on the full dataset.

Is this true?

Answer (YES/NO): NO